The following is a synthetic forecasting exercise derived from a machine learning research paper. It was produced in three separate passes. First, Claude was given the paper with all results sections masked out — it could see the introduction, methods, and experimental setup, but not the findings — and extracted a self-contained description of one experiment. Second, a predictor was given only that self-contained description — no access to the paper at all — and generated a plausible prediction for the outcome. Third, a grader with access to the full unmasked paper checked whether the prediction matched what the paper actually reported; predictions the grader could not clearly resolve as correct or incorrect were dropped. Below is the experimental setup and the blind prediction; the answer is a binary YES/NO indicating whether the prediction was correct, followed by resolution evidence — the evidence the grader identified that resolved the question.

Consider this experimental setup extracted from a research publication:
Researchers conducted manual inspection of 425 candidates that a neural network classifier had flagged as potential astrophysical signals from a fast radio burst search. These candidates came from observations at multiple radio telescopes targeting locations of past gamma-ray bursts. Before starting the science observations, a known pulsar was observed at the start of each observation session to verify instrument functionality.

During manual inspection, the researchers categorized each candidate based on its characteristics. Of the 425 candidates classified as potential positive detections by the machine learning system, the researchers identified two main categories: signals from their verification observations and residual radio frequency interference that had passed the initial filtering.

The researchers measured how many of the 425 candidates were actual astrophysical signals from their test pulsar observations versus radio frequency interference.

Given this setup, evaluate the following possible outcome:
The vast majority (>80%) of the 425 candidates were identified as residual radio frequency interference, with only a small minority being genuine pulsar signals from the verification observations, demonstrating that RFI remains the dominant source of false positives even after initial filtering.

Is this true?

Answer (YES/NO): YES